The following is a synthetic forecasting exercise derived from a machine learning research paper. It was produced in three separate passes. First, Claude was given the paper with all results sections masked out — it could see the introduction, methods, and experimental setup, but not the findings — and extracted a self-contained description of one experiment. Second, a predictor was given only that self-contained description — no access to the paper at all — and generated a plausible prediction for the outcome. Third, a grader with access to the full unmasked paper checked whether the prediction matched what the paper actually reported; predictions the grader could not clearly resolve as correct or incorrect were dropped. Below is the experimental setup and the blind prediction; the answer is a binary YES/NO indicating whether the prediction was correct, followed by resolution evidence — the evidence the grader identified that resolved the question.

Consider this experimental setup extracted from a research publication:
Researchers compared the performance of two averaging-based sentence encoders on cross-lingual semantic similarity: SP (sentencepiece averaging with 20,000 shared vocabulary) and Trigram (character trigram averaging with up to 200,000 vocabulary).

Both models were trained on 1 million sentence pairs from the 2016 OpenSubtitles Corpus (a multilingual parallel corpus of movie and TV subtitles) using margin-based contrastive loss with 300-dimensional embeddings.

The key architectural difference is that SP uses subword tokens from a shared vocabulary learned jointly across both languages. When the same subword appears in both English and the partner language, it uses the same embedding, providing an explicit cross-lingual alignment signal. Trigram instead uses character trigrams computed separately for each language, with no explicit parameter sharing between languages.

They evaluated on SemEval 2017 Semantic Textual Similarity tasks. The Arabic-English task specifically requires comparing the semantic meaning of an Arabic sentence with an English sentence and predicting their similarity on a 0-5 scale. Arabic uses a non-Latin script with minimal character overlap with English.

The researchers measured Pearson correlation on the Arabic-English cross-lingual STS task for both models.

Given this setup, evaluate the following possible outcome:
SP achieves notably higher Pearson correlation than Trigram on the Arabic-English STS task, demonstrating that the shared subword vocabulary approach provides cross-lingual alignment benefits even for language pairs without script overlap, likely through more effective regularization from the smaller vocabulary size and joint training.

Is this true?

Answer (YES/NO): NO